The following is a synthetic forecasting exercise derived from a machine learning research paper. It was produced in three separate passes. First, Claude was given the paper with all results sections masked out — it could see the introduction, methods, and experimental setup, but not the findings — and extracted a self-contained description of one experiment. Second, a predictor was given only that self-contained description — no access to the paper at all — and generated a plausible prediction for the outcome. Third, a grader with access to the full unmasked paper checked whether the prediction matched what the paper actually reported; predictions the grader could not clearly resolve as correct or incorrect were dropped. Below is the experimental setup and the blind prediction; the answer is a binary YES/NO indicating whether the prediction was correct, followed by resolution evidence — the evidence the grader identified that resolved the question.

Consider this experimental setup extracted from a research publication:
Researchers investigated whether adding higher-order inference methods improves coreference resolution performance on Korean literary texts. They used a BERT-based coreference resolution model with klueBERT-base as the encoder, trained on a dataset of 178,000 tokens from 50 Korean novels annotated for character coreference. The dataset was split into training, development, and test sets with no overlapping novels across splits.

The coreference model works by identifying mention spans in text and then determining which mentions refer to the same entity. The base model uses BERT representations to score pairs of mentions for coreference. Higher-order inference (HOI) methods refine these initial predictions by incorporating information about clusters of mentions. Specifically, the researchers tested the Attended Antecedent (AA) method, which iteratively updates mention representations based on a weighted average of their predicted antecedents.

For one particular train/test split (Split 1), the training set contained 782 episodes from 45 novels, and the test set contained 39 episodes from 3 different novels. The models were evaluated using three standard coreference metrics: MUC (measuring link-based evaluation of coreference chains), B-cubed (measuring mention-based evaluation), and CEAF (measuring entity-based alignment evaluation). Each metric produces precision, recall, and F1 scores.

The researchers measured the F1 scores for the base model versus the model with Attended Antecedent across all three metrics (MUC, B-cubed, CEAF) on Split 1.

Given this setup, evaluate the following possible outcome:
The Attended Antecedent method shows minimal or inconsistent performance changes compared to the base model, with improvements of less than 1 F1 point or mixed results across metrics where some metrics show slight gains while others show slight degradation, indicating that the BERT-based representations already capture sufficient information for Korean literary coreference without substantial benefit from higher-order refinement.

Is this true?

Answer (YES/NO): NO